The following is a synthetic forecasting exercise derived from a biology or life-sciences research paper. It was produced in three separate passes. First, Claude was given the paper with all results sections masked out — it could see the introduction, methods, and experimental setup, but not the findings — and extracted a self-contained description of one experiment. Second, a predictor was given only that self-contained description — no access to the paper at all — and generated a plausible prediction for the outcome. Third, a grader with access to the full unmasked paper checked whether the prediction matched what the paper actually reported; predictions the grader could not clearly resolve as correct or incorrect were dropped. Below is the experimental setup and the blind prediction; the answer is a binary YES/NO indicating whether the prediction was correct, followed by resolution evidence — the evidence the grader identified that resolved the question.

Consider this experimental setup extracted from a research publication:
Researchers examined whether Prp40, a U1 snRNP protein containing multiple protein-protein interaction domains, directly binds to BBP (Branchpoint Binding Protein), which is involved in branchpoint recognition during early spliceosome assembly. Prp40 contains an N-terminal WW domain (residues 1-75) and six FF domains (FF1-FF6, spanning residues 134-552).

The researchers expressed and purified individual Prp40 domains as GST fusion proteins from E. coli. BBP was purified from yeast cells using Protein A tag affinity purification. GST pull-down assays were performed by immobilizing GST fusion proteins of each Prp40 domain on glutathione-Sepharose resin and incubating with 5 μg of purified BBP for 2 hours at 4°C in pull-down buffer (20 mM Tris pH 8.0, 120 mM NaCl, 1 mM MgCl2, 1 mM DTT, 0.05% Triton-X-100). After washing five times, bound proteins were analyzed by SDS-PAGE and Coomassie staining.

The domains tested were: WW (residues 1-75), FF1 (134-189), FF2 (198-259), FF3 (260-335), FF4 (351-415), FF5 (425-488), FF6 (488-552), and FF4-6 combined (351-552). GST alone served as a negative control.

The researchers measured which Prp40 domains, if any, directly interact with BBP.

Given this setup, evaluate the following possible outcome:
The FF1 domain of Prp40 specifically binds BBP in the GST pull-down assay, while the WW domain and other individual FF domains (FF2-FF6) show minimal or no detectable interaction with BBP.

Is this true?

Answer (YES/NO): NO